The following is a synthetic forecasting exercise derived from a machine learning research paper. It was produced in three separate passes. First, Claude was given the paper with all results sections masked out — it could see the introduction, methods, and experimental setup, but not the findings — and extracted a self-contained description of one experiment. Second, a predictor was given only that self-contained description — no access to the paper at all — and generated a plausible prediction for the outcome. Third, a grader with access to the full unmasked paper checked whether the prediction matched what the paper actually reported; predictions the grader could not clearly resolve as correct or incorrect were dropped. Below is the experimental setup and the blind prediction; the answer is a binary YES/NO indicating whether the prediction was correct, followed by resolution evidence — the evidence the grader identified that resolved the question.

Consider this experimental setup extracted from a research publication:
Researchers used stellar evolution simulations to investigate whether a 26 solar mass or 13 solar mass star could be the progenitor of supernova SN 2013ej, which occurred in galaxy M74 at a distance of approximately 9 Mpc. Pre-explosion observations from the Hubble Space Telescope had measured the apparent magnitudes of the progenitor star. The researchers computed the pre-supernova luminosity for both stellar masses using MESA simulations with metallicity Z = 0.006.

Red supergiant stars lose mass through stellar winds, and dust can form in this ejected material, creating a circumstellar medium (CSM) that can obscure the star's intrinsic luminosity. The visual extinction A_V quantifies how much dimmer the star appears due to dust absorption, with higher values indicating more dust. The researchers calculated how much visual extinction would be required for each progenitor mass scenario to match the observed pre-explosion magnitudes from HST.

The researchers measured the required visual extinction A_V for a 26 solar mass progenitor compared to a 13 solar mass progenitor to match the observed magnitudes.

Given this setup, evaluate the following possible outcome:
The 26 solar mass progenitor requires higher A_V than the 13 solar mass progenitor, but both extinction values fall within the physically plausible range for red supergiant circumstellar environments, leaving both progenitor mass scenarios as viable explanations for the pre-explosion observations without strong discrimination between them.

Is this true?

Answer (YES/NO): NO